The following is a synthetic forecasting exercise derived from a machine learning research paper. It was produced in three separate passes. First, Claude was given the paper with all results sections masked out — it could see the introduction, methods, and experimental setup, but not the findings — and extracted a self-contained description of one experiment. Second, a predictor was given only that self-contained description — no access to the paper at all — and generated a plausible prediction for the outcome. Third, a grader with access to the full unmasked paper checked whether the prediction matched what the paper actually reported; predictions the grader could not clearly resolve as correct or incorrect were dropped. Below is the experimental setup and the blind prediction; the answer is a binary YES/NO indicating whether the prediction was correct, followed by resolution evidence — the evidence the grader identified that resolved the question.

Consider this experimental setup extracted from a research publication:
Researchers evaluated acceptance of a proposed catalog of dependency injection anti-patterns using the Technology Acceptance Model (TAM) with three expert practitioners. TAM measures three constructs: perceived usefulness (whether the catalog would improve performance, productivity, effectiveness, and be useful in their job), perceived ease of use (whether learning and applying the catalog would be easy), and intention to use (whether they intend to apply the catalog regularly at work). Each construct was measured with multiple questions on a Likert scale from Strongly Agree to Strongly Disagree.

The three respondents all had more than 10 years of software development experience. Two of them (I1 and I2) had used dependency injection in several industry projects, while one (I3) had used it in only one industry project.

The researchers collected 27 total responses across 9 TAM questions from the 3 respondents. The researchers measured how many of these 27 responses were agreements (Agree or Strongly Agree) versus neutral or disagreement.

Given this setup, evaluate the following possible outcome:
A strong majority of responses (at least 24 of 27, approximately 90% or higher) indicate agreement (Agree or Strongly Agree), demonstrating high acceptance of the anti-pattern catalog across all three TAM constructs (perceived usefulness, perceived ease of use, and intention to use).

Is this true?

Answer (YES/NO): YES